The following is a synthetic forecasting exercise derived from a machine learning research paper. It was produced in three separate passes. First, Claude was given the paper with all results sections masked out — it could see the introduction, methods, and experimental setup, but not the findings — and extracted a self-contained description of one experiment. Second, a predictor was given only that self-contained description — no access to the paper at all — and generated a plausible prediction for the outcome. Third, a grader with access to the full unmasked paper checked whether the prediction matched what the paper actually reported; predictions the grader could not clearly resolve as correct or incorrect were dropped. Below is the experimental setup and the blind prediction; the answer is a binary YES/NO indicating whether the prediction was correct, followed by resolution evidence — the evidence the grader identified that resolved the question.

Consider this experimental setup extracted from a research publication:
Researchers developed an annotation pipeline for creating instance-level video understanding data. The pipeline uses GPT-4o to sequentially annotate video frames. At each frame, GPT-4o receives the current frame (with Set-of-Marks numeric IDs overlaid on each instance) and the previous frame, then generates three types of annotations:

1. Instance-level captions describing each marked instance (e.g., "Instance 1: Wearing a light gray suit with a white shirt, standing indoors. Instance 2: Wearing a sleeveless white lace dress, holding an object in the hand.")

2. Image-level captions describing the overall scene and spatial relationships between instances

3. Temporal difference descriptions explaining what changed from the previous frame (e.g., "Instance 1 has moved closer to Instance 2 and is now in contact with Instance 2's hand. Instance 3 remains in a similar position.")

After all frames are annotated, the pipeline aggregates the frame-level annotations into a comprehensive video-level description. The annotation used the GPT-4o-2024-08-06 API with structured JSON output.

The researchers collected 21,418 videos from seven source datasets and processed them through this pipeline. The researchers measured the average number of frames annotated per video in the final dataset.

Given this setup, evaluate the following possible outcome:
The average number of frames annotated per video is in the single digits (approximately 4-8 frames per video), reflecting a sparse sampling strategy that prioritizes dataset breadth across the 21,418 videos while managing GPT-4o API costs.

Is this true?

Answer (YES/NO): YES